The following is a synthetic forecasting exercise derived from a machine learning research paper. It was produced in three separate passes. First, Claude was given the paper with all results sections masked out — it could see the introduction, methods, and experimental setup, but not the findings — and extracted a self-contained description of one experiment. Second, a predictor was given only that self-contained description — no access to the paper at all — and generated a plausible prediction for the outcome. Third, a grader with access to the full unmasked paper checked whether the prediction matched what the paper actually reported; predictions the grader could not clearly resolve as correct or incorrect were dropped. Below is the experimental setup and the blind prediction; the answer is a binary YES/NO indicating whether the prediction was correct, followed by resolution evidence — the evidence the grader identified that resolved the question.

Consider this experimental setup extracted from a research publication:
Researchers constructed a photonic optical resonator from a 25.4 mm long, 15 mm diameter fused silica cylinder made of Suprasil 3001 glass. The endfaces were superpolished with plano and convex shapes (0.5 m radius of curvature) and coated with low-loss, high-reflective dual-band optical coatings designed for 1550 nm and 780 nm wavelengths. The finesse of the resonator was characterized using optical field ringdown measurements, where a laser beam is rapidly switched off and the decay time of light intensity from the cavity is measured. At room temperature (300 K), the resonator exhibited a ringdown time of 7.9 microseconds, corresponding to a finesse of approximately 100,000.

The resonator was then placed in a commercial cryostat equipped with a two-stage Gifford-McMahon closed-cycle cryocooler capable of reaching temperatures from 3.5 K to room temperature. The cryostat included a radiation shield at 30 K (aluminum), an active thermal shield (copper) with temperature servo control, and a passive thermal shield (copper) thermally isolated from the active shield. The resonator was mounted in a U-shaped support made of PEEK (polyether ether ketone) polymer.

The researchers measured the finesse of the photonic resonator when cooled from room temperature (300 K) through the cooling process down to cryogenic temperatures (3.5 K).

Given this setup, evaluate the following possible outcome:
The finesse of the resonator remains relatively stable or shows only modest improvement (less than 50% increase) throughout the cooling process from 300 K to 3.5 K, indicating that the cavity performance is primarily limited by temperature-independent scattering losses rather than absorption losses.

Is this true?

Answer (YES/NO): YES